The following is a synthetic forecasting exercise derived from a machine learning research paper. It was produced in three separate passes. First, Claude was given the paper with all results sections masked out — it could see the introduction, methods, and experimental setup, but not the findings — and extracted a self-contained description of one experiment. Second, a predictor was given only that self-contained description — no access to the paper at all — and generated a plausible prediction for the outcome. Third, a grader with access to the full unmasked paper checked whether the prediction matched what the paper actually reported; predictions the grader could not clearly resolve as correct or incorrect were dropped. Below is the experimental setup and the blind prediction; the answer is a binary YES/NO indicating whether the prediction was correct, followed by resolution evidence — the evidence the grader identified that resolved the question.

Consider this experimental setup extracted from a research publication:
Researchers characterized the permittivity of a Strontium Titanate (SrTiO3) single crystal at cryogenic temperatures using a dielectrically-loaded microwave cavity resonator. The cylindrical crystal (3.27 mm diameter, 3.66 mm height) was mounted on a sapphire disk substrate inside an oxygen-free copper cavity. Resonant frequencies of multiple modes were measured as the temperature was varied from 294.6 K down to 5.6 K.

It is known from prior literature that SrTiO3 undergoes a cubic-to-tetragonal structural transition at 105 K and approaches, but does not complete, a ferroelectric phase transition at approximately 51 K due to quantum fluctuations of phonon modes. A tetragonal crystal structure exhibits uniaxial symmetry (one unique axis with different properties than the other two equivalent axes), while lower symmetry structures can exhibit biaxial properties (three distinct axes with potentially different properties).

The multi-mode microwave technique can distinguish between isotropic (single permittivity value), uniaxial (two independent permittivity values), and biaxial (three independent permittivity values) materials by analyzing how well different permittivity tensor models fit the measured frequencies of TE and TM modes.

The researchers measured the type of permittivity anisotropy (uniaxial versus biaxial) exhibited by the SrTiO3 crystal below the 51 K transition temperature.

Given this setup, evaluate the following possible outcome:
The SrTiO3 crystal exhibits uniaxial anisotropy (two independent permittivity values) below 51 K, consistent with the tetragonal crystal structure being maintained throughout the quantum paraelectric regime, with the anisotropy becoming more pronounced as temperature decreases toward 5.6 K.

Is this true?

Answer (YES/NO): NO